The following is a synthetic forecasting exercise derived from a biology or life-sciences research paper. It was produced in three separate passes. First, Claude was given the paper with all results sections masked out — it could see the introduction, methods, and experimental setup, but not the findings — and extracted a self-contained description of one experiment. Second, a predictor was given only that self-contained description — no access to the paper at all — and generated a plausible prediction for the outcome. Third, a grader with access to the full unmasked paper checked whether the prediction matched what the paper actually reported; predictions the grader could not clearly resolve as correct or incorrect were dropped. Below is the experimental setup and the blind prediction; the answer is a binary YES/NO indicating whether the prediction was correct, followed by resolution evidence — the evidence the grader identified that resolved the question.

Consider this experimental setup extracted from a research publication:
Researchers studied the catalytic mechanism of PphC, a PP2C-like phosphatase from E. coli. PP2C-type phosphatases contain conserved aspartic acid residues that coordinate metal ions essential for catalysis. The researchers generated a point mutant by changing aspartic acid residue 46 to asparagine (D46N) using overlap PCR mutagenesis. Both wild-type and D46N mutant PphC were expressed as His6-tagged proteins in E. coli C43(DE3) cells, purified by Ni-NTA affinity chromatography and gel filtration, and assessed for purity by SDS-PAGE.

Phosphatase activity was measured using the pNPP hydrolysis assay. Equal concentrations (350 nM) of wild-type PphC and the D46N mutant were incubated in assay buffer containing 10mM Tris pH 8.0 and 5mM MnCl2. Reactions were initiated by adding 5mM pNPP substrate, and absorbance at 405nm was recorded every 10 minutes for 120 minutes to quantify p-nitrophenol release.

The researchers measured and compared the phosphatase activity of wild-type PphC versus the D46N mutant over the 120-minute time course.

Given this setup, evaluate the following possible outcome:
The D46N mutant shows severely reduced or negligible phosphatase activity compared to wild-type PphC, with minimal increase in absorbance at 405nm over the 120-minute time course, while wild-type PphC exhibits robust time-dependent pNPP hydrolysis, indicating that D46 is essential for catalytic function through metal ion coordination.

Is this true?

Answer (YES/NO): YES